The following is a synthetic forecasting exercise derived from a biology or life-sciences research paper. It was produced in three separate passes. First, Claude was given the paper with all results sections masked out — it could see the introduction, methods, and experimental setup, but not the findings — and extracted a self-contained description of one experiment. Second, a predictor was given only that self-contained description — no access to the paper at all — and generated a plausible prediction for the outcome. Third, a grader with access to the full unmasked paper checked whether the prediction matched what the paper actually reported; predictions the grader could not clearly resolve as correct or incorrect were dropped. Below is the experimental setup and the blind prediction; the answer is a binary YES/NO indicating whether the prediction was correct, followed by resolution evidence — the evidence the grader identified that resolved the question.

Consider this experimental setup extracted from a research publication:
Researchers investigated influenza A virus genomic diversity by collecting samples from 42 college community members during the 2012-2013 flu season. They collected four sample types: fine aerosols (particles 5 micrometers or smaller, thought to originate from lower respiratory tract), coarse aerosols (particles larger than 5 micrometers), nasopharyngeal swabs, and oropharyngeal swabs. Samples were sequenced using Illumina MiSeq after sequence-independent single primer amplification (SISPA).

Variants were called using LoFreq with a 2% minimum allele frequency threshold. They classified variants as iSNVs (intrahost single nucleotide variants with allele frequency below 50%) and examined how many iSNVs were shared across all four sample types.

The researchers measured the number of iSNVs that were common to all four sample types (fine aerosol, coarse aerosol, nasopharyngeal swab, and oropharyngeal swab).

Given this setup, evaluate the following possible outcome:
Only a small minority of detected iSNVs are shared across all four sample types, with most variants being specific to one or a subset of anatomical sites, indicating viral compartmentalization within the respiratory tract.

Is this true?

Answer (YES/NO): NO